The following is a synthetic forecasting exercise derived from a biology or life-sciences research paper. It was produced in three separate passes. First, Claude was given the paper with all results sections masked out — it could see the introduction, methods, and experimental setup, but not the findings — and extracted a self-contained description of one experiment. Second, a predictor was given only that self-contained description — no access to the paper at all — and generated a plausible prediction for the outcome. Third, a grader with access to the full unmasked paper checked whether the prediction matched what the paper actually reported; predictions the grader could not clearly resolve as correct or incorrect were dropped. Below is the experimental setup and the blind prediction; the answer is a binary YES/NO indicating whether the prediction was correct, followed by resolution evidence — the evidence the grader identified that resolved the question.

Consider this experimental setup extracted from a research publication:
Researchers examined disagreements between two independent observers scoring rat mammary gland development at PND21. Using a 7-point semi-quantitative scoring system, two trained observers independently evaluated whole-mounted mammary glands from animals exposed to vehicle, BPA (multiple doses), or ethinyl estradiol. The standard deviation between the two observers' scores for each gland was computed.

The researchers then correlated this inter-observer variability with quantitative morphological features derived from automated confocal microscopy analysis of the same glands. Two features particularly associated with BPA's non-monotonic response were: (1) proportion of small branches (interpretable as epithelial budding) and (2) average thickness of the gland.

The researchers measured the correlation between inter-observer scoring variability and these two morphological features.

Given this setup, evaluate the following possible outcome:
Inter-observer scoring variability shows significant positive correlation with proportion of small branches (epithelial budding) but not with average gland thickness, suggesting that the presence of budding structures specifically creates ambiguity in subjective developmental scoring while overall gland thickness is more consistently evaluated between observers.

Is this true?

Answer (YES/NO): NO